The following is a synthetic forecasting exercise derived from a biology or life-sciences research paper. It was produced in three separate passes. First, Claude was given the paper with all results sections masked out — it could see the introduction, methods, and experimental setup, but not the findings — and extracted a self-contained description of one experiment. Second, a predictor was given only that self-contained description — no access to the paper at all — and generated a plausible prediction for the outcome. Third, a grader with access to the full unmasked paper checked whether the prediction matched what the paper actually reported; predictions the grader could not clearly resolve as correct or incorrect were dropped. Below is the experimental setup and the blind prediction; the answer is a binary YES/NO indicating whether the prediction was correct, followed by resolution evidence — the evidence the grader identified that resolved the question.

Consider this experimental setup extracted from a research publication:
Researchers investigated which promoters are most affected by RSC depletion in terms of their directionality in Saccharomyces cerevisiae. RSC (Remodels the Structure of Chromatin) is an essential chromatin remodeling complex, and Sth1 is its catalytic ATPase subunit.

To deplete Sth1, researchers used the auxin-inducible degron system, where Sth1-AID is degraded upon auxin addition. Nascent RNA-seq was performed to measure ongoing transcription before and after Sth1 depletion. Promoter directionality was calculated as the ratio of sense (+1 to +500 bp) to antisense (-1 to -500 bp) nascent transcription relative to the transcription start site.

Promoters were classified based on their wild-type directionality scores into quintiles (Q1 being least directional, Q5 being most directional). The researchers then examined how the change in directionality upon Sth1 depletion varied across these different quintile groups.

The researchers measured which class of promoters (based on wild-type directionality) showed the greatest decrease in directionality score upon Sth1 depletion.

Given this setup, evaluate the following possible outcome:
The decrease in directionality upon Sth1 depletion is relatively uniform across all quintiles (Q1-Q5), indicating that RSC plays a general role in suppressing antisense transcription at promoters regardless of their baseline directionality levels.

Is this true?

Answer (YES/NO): NO